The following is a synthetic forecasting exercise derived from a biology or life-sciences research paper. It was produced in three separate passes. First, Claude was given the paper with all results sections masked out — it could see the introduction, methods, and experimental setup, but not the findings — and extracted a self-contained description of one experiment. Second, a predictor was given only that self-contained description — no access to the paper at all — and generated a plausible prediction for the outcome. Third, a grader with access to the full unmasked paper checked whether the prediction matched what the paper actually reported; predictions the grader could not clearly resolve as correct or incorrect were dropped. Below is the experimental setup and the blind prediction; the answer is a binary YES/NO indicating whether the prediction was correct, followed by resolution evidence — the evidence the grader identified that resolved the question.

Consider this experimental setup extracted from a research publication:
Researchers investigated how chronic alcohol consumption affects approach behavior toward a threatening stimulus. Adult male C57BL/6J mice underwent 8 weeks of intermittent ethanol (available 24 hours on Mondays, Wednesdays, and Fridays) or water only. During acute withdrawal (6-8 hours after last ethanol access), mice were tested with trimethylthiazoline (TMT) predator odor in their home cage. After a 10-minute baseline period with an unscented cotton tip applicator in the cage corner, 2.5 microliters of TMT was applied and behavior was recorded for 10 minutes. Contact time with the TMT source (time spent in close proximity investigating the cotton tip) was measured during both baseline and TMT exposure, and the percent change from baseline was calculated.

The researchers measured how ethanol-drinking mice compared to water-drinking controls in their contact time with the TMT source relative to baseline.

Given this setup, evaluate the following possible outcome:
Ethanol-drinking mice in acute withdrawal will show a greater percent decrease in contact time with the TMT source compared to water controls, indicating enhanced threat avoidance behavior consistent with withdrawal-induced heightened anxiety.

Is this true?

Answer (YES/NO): NO